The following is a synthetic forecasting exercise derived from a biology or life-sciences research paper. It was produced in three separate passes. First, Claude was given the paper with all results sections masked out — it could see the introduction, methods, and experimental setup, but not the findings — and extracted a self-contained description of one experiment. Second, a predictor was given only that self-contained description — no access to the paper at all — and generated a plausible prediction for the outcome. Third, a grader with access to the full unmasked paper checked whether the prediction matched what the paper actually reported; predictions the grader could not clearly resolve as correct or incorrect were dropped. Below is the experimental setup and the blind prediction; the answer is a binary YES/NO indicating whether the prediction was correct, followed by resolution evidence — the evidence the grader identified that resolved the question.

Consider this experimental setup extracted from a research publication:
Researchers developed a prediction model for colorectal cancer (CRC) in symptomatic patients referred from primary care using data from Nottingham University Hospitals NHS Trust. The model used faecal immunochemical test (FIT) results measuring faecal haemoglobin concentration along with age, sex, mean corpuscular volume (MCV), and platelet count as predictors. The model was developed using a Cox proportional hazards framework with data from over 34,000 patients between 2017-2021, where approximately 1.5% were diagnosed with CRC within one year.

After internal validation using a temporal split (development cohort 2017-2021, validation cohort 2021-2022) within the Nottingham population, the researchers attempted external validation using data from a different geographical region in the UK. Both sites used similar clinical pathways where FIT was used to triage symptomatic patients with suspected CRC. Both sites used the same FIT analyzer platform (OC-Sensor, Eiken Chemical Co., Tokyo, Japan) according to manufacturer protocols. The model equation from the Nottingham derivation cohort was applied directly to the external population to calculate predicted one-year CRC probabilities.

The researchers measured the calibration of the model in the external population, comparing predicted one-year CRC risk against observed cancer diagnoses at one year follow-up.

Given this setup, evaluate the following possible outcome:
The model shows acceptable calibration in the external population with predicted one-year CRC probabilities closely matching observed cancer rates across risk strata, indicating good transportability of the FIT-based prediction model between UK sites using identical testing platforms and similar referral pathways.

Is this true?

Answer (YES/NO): NO